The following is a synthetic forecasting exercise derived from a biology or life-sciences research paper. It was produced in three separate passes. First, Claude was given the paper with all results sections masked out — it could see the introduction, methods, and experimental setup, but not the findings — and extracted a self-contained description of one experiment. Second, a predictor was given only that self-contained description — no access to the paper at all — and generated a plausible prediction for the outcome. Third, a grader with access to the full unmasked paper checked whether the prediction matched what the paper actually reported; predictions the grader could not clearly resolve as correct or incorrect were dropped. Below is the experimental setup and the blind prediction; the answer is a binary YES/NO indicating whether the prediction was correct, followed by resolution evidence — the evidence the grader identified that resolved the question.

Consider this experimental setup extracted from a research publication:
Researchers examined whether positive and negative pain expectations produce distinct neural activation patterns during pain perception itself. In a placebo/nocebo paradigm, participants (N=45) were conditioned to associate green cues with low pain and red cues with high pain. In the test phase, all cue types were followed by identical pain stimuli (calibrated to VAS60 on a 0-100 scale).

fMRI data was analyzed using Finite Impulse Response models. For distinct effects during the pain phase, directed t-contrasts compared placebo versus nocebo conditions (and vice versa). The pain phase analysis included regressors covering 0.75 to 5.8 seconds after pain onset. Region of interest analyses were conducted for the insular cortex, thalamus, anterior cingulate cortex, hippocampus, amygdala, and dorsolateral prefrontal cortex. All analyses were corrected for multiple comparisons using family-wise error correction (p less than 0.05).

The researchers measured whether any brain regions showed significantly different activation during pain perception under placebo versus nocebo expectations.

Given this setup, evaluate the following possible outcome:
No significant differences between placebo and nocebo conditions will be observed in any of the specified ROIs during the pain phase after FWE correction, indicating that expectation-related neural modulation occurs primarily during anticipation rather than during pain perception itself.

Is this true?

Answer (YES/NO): NO